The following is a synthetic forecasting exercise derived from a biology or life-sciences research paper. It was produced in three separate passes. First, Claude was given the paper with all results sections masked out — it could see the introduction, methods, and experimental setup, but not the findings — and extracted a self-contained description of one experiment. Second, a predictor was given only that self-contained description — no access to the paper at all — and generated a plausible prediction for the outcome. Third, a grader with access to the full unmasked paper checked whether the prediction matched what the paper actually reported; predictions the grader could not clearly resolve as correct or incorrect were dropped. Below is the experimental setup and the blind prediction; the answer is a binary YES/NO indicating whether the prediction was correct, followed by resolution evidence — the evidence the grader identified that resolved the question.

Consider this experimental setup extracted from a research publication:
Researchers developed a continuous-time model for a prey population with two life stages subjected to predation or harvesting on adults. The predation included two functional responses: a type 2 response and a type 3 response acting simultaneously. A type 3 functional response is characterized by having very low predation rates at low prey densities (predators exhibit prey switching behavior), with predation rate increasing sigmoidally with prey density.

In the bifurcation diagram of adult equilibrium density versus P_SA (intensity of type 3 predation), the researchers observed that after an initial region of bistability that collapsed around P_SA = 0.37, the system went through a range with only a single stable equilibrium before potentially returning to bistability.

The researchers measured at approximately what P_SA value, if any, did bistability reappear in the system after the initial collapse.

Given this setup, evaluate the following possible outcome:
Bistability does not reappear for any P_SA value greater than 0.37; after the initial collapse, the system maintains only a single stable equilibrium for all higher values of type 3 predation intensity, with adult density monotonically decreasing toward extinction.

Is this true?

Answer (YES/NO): NO